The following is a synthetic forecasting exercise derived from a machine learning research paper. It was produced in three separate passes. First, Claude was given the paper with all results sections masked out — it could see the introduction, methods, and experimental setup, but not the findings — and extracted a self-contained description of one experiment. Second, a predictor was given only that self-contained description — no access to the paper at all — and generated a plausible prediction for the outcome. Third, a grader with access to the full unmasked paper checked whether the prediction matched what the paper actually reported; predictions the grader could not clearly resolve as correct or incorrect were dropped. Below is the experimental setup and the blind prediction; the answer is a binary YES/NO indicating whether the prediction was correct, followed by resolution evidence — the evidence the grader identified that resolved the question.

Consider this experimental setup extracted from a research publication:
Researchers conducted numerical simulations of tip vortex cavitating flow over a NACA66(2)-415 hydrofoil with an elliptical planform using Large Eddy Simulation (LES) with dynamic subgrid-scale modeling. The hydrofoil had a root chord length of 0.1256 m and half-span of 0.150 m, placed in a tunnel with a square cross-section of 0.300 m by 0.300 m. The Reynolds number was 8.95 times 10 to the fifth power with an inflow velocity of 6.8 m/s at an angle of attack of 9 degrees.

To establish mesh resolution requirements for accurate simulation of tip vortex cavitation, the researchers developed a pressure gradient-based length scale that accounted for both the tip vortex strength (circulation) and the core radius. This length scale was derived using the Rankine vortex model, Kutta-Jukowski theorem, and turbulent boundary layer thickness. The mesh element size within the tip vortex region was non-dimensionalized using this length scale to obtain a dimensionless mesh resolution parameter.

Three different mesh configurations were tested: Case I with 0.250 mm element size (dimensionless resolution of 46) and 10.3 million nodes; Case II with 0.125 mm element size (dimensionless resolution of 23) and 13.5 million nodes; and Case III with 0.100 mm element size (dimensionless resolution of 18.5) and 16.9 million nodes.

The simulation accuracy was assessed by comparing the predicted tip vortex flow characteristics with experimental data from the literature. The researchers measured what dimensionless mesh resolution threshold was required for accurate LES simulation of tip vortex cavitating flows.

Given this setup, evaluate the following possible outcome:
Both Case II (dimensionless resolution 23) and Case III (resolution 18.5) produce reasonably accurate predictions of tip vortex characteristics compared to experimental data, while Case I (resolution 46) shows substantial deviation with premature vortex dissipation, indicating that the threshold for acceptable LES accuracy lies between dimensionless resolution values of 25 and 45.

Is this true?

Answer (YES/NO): NO